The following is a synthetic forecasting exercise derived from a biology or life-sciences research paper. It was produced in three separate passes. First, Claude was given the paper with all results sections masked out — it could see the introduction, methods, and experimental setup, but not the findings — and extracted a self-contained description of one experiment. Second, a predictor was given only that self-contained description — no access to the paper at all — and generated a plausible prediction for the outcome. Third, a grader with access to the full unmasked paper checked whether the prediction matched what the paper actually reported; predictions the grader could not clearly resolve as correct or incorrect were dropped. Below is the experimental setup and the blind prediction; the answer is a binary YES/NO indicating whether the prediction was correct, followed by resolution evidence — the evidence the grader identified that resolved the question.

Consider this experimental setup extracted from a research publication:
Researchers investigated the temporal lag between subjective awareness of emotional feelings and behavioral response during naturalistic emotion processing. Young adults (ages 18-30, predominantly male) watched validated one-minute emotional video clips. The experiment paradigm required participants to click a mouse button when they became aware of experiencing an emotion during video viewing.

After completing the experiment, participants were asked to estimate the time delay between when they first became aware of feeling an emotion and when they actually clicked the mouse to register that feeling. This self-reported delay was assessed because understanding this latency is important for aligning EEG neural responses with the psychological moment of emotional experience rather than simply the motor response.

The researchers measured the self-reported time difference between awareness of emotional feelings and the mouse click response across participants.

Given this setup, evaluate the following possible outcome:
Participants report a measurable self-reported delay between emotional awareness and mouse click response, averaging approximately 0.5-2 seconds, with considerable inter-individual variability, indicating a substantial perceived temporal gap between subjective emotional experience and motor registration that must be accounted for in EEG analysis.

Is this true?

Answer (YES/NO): NO